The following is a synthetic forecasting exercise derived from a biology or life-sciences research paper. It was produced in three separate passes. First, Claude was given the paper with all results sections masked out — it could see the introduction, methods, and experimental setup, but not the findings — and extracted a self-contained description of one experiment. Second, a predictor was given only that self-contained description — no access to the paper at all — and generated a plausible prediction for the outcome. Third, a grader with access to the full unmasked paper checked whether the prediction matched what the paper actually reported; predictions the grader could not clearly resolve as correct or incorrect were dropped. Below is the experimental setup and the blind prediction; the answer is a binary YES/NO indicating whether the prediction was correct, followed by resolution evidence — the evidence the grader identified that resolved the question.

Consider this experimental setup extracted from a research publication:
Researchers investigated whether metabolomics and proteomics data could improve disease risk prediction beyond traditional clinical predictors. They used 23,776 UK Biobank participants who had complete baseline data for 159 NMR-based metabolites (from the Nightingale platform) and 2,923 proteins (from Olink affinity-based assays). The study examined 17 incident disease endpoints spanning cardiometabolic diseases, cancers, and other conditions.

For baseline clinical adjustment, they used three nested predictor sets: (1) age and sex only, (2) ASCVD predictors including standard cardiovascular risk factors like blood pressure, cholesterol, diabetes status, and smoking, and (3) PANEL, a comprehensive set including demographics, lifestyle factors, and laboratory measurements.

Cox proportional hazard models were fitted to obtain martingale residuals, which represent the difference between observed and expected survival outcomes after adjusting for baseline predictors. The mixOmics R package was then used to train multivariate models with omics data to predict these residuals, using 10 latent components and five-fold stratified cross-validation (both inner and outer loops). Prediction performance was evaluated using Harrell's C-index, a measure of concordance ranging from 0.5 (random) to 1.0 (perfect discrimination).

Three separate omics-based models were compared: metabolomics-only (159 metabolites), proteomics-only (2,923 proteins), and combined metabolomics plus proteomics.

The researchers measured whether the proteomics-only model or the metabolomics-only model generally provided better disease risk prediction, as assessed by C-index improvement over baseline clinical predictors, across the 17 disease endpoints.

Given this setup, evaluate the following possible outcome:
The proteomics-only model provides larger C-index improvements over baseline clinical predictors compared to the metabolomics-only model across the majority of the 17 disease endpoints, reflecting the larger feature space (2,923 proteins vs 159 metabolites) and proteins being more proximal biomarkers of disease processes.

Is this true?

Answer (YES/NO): YES